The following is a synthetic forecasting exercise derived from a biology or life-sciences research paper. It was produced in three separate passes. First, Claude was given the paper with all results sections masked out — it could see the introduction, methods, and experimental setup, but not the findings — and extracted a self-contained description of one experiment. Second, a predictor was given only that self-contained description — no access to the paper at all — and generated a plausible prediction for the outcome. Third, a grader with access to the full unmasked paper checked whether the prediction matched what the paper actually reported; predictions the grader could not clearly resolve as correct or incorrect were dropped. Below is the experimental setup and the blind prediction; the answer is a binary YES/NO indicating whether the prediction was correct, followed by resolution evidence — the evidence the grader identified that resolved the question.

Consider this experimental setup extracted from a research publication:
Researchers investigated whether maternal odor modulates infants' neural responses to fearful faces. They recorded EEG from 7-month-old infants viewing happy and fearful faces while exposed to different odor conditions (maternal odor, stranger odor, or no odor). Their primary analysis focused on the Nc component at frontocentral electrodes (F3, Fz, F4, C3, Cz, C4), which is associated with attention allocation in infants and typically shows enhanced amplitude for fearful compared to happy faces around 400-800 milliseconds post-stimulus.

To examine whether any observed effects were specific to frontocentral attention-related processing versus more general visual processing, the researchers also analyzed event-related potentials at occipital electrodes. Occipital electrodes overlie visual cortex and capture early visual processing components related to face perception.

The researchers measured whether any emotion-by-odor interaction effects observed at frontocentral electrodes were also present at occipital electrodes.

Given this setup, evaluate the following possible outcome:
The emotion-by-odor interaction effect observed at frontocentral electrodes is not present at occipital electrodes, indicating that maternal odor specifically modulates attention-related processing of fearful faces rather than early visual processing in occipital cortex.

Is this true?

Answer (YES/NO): YES